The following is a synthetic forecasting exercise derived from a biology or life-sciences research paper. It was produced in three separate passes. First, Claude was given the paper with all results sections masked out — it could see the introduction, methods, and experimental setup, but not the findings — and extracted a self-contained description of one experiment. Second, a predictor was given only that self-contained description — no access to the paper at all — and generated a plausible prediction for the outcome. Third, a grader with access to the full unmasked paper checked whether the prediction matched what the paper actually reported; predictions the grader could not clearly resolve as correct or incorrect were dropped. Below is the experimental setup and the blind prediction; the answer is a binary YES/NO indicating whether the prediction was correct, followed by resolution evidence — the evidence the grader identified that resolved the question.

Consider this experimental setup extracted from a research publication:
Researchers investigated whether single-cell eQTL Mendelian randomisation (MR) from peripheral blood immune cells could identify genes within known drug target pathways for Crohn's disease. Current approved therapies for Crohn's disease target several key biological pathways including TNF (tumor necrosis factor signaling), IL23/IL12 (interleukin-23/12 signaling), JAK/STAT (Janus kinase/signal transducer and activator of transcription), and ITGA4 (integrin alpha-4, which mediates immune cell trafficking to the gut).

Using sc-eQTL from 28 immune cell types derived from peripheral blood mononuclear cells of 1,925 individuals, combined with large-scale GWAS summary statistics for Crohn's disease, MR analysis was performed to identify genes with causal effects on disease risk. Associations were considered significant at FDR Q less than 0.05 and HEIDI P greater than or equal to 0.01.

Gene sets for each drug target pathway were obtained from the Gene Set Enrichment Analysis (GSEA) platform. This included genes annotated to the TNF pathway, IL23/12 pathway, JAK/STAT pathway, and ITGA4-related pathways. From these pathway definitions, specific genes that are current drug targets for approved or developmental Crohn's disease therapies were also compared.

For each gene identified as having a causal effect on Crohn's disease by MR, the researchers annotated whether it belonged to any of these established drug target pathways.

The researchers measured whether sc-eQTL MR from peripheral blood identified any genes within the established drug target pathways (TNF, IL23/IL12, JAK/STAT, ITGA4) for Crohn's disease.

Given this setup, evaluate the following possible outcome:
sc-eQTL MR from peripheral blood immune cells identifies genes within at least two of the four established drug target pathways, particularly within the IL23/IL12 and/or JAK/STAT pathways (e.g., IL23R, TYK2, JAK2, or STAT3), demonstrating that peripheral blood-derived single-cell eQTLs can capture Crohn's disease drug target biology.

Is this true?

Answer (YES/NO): YES